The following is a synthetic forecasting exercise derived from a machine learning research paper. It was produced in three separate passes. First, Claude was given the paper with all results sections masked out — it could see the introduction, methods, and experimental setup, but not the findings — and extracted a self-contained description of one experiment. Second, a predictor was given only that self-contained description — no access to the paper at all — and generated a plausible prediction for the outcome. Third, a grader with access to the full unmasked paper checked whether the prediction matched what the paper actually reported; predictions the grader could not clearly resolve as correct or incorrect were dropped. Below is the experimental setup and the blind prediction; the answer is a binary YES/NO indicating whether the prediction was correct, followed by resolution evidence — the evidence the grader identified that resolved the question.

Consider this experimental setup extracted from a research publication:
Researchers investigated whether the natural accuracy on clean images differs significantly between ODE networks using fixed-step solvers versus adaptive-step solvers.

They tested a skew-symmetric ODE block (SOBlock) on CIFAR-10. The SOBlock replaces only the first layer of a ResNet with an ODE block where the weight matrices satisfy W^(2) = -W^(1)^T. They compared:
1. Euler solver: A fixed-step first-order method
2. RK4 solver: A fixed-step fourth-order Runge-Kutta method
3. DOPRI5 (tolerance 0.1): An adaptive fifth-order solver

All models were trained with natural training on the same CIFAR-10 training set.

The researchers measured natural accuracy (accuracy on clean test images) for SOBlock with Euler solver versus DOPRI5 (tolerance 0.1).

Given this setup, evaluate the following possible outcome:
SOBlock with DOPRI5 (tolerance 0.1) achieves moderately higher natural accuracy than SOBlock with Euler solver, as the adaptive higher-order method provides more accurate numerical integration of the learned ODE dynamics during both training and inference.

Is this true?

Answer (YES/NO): NO